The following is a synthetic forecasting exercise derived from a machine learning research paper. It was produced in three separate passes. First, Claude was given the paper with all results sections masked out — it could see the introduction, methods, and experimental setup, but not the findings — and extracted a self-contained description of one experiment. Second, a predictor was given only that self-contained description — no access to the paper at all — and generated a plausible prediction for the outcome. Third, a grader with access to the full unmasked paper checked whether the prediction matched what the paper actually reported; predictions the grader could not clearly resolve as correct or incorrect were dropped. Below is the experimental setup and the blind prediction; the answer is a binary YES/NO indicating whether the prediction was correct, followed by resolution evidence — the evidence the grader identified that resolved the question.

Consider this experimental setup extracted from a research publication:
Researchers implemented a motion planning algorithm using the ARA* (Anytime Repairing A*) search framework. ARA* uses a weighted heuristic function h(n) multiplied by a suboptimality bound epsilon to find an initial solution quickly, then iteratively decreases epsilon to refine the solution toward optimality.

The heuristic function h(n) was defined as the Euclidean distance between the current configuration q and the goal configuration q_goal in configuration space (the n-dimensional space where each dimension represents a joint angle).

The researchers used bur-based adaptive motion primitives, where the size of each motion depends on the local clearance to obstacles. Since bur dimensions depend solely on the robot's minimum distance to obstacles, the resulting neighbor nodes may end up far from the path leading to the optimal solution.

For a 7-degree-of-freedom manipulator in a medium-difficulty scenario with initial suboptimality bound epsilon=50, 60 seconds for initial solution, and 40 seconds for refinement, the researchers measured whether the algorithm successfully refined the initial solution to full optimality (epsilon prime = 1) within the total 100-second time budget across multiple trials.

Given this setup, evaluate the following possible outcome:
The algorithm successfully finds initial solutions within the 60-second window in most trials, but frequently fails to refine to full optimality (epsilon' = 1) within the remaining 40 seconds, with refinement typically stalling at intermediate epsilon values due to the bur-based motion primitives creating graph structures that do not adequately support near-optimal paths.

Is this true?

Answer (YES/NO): NO